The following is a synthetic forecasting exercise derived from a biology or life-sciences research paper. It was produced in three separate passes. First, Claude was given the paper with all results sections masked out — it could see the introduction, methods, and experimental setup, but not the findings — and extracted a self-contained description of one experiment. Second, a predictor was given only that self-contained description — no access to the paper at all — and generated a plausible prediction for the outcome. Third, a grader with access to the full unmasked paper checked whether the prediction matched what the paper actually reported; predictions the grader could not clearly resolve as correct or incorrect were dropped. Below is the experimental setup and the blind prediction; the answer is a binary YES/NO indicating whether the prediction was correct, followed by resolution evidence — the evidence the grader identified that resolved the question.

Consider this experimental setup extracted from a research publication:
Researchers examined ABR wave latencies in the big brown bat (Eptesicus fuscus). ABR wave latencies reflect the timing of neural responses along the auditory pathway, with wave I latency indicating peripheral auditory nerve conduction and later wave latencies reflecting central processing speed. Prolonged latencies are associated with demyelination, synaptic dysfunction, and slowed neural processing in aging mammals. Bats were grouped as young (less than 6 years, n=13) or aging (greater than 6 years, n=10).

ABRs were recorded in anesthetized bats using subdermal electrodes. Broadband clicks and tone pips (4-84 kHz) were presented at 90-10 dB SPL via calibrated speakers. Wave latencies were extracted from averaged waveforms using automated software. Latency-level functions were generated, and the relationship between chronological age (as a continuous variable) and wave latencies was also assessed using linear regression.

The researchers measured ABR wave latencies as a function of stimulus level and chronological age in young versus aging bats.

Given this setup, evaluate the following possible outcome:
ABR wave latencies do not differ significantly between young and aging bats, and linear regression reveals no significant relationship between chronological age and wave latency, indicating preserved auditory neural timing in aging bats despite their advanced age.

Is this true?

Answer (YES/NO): YES